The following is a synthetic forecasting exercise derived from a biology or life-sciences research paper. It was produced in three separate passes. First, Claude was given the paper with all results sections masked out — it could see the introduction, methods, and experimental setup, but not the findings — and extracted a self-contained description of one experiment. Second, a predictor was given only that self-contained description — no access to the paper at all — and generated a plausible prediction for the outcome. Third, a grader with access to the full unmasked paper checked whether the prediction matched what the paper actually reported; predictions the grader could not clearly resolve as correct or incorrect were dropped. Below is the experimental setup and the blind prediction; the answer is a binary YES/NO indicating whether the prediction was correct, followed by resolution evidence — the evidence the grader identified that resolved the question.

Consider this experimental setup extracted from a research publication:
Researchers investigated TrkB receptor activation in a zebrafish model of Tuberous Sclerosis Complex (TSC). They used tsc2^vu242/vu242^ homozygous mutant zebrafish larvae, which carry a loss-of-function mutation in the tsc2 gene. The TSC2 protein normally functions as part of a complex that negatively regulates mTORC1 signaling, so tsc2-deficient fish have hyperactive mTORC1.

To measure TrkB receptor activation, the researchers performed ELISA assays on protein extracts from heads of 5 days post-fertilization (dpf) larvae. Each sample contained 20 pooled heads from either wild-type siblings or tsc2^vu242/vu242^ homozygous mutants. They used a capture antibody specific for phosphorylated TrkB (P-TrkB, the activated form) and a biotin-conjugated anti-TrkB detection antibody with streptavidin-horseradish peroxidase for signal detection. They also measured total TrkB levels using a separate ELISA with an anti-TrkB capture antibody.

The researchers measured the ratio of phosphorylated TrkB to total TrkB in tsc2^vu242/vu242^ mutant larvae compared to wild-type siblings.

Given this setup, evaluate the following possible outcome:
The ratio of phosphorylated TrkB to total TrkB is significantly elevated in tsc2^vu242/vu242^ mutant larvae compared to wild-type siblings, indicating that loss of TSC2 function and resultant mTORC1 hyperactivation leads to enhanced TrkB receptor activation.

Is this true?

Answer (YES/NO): YES